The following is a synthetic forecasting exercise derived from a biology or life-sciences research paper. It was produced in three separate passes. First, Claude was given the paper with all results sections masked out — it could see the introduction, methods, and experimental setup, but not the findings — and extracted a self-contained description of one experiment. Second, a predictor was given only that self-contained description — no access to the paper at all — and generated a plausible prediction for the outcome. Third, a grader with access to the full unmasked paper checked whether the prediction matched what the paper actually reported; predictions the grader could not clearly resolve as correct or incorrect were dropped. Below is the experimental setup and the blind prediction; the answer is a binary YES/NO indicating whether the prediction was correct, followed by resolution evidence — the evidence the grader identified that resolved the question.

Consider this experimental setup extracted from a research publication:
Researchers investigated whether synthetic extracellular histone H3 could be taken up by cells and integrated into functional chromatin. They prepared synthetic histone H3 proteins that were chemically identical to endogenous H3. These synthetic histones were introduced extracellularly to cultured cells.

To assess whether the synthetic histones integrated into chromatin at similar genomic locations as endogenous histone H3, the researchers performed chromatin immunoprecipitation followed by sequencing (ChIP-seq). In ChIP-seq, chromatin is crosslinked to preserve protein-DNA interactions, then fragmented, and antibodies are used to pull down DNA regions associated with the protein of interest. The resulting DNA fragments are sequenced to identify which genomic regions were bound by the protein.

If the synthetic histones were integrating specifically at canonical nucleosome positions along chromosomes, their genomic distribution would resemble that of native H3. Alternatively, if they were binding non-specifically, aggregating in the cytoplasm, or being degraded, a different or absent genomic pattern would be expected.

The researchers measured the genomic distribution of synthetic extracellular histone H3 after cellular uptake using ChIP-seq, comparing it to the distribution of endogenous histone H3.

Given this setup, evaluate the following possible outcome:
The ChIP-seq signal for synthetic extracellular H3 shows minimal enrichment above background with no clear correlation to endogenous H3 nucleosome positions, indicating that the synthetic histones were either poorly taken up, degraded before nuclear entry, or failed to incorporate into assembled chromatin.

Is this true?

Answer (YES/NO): NO